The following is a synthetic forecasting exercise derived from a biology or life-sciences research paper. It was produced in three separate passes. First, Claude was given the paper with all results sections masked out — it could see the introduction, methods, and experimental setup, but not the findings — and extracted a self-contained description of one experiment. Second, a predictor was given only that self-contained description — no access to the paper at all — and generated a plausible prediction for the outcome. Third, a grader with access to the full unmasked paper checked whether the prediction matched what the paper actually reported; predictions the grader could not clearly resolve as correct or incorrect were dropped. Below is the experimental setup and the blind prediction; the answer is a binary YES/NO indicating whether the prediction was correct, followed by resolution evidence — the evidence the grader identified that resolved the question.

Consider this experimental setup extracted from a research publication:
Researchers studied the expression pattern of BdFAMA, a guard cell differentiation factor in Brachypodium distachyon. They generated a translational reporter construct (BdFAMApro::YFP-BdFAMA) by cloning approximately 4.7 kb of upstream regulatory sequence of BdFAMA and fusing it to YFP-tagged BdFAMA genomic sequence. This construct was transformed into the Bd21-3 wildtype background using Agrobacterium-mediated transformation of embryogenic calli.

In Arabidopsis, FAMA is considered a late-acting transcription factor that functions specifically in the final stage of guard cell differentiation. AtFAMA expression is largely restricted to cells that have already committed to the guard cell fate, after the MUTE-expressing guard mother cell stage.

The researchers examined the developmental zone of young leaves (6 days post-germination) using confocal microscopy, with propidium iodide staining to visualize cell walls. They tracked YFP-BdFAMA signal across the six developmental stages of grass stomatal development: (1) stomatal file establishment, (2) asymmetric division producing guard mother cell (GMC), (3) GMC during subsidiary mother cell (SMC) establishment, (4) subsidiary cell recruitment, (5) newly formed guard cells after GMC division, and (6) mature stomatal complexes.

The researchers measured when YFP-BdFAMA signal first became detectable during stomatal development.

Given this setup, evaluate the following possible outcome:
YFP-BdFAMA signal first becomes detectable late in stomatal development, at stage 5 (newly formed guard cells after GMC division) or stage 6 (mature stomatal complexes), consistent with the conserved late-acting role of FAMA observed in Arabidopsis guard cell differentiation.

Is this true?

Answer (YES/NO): NO